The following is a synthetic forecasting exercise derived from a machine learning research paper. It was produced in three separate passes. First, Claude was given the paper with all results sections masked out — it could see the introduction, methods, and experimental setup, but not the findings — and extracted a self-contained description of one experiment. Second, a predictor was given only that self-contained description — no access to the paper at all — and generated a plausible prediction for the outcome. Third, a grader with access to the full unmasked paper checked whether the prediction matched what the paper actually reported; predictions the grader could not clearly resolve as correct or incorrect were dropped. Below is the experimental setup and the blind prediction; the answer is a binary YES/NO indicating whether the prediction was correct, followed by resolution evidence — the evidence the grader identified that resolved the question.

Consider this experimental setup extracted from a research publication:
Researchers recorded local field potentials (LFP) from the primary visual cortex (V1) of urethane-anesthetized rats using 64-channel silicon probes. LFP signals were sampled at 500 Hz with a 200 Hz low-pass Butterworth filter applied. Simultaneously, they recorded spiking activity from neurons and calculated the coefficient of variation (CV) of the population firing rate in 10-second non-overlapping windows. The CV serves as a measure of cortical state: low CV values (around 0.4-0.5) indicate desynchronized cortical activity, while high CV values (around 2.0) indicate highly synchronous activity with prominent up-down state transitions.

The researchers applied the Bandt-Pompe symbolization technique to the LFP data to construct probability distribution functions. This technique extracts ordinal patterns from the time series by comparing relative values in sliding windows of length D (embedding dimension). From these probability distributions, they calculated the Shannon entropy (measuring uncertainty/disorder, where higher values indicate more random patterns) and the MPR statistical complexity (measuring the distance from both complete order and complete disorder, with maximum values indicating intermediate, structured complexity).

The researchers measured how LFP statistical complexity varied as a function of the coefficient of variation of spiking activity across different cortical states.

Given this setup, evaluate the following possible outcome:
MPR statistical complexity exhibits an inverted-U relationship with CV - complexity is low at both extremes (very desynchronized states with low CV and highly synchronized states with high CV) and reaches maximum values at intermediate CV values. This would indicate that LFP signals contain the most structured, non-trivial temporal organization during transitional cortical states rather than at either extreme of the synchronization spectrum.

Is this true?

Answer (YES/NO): NO